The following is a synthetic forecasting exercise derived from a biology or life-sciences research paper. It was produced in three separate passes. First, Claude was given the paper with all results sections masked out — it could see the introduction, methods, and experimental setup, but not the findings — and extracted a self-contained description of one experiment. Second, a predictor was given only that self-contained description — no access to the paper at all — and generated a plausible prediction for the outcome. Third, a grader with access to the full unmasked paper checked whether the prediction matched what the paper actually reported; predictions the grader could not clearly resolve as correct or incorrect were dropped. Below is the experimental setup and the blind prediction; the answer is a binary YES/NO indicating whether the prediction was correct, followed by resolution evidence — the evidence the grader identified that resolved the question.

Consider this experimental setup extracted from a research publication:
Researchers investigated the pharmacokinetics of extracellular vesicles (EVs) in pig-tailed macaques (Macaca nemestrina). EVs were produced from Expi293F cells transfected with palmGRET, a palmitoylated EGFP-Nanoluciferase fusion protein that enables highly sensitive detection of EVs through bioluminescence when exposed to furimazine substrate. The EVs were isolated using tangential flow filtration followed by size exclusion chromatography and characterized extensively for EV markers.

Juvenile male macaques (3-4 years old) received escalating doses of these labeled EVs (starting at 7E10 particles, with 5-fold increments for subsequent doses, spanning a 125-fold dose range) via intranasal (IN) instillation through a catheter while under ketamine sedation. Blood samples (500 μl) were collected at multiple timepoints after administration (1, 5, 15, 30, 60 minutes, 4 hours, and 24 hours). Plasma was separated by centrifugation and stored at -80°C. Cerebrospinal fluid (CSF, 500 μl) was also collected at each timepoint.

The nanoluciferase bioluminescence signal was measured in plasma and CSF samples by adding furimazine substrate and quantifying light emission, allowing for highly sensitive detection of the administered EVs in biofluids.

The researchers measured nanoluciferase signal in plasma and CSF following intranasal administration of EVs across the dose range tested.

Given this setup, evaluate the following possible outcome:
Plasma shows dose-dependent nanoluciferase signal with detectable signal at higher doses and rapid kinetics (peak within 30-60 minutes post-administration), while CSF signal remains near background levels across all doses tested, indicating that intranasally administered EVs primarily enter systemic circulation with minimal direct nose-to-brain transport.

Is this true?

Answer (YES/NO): NO